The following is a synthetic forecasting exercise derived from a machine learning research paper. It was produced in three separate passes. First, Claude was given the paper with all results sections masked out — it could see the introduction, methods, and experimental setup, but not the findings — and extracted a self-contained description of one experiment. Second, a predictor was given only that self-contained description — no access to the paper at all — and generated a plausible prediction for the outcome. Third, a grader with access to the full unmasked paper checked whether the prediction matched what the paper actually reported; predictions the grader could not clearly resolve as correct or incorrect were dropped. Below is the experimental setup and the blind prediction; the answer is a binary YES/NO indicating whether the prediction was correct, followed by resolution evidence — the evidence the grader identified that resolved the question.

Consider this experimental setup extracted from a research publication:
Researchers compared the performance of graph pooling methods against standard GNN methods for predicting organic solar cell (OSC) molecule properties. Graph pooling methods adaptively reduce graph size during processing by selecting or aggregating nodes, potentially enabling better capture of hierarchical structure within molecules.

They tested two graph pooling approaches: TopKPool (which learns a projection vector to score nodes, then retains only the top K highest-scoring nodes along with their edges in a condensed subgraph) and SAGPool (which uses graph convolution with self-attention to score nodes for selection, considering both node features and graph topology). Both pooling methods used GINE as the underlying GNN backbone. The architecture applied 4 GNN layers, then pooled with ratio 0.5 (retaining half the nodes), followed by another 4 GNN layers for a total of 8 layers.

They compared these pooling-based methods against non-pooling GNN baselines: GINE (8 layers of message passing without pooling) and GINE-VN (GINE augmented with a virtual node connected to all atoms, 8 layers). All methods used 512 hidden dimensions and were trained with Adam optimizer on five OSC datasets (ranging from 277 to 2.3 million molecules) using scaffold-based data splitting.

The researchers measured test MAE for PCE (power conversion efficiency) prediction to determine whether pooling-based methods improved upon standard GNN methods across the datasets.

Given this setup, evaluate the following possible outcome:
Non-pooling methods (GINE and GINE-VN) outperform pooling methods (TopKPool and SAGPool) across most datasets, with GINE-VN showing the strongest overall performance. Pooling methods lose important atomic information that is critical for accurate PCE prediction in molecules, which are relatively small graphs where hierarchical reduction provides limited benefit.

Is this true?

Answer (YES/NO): NO